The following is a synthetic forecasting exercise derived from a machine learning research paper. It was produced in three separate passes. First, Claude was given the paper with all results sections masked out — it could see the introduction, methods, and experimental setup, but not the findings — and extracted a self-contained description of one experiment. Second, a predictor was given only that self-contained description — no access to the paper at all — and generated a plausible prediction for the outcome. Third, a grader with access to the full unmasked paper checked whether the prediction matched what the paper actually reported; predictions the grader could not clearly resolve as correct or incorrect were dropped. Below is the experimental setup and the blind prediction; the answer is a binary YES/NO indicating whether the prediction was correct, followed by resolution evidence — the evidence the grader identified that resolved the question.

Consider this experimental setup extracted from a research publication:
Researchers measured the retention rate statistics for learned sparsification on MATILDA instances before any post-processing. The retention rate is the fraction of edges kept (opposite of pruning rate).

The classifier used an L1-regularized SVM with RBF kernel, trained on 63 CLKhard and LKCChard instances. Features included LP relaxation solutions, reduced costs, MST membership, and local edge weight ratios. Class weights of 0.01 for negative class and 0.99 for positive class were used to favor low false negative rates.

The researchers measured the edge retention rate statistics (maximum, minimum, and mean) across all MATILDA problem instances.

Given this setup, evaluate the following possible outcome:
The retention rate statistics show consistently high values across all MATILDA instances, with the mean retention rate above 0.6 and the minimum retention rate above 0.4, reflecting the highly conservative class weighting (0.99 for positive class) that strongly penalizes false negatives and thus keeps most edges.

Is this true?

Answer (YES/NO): NO